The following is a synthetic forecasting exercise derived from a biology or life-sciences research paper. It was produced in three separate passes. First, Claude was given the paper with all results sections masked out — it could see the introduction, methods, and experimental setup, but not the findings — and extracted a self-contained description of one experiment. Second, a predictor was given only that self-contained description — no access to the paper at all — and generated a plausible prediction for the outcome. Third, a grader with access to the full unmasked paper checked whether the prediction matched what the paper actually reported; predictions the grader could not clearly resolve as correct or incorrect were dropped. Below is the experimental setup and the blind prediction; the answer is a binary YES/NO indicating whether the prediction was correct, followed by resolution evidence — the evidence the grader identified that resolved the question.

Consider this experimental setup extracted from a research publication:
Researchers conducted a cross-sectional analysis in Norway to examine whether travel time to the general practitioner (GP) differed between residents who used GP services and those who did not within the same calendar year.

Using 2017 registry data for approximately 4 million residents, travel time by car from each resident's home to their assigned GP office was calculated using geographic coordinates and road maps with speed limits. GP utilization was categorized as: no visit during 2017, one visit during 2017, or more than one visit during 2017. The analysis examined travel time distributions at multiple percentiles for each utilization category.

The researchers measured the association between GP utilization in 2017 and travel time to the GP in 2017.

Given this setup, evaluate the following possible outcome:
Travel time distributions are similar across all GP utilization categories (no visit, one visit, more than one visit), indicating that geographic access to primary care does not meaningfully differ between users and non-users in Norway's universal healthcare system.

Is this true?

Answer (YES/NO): NO